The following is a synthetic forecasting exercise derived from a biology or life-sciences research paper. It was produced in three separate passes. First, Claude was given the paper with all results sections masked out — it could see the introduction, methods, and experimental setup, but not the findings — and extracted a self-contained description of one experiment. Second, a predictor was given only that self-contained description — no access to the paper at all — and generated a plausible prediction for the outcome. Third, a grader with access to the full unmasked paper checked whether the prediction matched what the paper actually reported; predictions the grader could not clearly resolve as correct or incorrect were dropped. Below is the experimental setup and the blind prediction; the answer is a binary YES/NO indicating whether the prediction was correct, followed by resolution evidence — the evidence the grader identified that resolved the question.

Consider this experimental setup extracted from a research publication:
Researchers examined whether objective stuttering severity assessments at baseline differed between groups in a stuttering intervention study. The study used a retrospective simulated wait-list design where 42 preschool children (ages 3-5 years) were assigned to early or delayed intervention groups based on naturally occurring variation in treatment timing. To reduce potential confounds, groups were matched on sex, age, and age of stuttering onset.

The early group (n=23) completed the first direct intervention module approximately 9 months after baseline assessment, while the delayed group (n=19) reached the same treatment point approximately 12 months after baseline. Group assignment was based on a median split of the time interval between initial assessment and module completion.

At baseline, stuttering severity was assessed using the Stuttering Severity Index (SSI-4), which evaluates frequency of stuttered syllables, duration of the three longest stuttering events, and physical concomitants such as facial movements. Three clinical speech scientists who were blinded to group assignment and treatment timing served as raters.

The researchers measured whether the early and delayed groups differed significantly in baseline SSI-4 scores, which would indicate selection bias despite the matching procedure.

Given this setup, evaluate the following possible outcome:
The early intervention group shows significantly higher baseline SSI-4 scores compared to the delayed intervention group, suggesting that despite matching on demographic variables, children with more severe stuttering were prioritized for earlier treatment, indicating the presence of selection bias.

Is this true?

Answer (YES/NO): NO